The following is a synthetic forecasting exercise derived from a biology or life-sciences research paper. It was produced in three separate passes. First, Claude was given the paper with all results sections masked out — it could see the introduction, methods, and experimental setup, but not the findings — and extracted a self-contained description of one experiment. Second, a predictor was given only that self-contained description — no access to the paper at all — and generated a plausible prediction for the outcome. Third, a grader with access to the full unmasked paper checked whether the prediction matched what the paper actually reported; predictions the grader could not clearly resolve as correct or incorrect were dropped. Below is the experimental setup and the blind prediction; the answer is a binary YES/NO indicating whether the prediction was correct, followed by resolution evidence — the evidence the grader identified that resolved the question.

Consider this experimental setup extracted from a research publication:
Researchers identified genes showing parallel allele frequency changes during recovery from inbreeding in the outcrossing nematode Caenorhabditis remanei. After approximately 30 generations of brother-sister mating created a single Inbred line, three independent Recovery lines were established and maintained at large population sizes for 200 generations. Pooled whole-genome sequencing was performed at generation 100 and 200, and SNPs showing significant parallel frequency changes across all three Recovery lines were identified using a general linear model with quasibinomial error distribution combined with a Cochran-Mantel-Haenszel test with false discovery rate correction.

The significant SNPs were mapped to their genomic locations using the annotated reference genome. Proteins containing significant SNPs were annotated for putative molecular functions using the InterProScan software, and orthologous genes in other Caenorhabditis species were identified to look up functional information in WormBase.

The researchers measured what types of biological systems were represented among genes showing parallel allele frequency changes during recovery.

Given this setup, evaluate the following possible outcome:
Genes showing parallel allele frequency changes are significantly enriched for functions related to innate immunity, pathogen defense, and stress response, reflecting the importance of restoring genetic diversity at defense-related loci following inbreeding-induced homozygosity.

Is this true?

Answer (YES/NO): NO